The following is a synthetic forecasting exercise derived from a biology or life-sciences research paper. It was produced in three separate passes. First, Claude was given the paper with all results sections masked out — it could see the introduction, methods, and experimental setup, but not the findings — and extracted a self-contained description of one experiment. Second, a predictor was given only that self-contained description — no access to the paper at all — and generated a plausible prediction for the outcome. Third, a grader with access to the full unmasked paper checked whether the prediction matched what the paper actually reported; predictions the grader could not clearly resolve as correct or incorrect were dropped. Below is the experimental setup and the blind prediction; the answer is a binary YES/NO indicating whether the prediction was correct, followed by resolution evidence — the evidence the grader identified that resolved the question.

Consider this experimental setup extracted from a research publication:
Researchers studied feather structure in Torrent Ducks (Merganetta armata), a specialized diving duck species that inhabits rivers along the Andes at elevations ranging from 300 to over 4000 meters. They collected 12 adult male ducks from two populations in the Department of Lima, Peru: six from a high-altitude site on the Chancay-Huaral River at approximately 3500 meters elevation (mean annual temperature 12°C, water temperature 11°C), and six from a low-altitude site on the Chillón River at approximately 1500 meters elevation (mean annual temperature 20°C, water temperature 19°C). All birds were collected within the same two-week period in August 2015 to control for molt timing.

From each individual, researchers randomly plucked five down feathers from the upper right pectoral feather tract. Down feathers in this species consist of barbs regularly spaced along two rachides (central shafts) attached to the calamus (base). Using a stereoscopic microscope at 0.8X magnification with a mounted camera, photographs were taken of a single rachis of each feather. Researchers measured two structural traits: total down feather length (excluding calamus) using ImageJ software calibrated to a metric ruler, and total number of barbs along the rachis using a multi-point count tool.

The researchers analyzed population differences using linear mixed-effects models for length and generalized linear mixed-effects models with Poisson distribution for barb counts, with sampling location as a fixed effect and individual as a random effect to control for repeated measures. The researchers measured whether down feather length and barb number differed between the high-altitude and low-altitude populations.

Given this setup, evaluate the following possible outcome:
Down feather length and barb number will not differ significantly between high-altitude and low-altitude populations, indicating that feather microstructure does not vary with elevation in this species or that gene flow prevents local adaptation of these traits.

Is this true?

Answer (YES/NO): NO